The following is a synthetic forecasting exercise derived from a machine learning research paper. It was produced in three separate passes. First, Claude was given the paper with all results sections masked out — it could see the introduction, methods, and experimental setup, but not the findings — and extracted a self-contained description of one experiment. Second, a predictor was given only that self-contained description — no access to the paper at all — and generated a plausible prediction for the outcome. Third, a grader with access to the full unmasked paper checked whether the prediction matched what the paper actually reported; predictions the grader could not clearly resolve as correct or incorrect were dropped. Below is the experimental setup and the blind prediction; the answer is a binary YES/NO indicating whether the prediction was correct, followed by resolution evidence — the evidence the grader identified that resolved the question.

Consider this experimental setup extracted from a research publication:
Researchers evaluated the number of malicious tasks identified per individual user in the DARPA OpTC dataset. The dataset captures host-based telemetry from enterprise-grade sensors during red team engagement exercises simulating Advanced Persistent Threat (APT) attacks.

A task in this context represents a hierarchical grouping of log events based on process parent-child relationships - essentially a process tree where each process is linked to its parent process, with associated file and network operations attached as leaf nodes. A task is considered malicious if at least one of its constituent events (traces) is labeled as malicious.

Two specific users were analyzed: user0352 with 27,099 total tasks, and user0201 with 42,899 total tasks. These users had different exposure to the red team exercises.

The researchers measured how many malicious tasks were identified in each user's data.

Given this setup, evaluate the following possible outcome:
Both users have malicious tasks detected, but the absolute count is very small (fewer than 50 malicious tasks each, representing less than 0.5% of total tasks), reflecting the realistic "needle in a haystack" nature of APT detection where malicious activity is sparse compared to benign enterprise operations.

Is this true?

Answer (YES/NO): YES